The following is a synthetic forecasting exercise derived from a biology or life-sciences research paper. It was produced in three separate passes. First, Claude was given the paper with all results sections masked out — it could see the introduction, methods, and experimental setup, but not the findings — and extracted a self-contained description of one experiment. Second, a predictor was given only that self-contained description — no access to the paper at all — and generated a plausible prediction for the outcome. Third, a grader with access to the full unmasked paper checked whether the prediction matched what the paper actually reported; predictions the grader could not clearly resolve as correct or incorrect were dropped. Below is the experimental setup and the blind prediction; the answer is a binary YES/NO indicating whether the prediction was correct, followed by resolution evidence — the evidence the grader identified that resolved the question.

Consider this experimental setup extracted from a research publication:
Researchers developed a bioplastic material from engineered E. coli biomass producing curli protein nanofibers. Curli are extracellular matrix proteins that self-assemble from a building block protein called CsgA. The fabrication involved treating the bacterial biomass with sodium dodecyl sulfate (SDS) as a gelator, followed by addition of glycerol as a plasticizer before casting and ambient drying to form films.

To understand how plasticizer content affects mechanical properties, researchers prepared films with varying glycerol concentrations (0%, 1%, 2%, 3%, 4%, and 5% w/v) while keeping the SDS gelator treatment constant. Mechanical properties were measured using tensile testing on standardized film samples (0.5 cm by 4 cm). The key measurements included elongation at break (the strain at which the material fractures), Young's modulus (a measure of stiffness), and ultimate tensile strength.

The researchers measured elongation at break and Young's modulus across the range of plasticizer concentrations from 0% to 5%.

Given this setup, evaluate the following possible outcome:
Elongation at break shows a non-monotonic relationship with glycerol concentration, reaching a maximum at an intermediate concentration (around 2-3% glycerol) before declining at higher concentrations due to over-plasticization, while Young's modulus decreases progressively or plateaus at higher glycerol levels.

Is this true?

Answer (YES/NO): NO